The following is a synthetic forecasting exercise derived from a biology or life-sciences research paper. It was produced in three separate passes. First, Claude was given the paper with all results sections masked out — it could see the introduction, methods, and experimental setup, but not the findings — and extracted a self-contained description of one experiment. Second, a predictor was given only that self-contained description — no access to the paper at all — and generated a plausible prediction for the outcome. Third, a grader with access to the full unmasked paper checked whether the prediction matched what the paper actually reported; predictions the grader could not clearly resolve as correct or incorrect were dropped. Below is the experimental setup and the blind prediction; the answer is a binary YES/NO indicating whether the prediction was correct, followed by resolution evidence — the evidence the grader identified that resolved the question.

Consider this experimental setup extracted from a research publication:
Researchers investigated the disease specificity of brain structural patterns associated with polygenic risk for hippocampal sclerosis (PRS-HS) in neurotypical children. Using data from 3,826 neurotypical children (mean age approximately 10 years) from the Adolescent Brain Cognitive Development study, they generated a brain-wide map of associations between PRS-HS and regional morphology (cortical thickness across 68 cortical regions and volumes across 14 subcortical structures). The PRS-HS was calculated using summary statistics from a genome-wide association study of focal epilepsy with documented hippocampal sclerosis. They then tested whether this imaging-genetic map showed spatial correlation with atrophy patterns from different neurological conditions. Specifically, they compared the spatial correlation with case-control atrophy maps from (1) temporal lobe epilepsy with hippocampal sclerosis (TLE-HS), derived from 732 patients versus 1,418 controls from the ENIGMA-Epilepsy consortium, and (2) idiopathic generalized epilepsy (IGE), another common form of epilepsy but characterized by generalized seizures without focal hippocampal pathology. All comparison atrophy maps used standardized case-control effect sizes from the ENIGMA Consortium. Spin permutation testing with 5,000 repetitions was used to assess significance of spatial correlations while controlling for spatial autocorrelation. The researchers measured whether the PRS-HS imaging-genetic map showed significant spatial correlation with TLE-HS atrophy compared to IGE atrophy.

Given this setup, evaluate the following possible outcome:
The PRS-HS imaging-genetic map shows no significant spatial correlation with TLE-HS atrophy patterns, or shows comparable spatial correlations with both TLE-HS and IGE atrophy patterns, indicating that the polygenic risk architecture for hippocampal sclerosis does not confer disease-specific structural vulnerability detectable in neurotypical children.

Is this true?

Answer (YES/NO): NO